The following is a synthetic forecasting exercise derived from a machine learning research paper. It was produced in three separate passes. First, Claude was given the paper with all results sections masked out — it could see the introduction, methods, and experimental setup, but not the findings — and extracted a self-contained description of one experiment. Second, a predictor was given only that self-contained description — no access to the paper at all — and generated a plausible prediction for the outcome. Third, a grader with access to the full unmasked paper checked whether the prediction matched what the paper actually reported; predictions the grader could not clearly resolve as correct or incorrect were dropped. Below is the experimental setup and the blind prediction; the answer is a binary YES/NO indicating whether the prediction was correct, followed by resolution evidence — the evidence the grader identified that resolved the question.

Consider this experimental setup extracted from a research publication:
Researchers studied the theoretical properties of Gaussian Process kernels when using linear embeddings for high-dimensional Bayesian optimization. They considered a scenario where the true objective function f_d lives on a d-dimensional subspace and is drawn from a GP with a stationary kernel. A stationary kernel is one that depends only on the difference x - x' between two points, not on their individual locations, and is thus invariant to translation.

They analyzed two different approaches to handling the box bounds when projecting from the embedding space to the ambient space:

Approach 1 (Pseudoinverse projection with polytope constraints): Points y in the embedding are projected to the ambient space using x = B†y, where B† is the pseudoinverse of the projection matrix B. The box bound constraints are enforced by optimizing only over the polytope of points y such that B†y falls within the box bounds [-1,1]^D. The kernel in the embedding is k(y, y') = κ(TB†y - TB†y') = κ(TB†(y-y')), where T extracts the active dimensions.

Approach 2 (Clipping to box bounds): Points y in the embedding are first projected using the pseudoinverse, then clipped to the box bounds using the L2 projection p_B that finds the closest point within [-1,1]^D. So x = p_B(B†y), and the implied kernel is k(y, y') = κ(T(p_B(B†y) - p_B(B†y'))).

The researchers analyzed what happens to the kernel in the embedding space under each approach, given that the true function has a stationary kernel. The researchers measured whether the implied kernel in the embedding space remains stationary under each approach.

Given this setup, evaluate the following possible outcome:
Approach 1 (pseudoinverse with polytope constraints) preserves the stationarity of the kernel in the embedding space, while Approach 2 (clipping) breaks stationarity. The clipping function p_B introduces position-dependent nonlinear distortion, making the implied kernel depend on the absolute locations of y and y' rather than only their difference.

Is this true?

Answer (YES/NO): YES